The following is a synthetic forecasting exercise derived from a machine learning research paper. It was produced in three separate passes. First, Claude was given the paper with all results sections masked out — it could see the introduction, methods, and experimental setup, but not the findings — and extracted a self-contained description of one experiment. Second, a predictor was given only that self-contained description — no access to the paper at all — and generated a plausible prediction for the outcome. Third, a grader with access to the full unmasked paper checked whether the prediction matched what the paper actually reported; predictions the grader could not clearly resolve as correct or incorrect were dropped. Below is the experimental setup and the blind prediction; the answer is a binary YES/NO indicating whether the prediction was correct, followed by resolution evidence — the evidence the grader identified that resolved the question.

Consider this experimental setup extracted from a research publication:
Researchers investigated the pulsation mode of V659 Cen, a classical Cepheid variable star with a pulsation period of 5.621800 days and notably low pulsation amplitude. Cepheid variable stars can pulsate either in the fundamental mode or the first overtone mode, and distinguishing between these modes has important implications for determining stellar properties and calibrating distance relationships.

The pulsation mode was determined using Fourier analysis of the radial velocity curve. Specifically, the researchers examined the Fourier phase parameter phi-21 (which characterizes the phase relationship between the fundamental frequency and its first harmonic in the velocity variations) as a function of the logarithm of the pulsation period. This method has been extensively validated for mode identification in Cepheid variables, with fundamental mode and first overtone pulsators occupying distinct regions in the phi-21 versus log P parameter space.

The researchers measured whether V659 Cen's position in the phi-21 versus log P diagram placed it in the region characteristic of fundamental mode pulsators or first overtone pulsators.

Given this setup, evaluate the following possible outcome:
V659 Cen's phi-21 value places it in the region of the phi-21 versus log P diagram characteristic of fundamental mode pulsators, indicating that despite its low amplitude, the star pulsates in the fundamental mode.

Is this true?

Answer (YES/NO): NO